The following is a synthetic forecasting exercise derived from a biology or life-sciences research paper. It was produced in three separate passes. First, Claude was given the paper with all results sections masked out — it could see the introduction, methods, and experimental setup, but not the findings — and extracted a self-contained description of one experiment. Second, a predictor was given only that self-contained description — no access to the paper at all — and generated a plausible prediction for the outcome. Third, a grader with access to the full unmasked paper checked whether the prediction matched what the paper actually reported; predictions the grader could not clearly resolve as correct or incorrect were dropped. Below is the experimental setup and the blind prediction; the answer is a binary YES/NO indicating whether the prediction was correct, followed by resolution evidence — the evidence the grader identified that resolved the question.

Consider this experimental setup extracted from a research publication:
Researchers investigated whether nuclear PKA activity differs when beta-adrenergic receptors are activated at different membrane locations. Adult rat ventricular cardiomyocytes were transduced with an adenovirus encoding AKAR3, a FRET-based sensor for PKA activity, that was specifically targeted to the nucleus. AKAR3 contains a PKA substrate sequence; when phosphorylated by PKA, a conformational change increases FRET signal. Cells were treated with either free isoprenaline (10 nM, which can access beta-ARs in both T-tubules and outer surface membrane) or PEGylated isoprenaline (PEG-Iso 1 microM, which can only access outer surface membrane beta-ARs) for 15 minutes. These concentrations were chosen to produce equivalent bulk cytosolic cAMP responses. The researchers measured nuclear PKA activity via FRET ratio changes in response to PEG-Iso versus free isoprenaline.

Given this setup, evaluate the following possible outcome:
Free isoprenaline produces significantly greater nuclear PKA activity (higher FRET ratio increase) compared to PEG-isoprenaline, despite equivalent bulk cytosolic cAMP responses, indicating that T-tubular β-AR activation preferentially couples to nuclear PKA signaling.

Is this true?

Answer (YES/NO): YES